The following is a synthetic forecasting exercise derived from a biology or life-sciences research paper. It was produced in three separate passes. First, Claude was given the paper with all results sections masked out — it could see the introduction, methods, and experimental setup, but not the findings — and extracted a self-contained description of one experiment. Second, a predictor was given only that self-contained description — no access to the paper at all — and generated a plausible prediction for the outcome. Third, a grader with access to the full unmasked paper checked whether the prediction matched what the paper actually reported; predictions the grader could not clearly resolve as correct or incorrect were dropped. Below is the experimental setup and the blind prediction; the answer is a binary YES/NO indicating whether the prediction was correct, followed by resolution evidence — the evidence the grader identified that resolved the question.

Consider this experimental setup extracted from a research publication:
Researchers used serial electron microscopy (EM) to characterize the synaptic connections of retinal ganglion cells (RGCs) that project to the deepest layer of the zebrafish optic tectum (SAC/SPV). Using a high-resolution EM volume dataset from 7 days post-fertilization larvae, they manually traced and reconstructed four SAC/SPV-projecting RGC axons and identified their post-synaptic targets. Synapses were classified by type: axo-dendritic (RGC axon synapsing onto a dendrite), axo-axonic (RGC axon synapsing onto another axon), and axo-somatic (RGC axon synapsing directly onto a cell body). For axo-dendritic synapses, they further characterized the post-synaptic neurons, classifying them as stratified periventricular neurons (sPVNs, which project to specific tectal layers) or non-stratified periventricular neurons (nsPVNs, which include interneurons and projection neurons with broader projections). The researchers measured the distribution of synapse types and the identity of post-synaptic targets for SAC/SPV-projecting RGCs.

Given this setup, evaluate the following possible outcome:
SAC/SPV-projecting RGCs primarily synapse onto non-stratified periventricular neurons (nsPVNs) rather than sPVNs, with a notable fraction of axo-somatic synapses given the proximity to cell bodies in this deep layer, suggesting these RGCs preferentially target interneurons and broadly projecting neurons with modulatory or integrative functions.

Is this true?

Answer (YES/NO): NO